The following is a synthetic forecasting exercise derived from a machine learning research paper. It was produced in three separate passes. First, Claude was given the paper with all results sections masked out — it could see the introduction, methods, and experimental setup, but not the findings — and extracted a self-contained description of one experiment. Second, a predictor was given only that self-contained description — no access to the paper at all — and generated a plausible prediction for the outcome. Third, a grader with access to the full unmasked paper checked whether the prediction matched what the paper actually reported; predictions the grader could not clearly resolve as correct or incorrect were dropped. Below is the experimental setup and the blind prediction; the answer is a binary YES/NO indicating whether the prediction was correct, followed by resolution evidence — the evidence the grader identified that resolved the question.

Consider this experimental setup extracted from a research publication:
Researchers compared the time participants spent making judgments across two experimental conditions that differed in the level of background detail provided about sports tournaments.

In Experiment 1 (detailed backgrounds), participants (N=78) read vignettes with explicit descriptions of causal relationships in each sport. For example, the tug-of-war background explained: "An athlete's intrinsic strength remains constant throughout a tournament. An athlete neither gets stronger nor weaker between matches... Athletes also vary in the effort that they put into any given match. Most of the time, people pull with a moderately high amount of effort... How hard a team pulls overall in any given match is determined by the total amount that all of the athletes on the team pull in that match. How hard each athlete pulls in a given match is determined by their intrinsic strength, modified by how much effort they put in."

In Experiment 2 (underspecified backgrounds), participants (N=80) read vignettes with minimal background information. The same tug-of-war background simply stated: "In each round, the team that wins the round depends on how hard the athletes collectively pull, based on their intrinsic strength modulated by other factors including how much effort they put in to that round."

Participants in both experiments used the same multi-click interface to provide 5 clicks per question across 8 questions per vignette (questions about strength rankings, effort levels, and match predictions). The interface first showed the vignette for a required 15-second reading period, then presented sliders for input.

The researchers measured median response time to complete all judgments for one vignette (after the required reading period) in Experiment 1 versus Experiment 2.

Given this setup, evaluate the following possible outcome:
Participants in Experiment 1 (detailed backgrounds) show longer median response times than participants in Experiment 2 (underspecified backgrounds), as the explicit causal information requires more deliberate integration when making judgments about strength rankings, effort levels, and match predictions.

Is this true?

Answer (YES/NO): NO